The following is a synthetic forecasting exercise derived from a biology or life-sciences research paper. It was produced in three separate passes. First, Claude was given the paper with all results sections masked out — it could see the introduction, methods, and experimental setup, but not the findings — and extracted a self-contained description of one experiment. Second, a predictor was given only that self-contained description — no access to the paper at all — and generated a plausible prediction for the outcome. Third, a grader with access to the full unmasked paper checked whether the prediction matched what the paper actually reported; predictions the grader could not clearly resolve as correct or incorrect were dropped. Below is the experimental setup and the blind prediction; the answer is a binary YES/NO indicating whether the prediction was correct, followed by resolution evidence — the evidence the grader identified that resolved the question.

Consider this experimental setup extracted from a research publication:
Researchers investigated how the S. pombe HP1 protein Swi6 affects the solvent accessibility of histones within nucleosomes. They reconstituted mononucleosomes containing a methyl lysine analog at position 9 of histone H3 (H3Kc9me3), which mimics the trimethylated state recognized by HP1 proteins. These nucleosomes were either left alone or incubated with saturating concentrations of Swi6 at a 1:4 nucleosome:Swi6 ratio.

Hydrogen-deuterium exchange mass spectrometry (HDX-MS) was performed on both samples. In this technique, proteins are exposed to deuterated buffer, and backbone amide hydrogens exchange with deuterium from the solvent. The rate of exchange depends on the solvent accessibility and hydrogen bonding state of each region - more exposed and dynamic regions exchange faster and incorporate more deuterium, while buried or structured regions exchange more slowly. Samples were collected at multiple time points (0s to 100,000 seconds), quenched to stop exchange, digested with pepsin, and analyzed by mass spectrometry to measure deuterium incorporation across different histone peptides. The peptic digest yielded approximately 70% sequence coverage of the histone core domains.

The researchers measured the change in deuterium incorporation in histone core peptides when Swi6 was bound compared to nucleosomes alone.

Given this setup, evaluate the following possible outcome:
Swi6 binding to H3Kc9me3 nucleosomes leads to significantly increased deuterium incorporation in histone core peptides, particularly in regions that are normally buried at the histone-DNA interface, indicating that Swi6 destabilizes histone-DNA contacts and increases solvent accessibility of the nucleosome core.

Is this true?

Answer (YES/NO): YES